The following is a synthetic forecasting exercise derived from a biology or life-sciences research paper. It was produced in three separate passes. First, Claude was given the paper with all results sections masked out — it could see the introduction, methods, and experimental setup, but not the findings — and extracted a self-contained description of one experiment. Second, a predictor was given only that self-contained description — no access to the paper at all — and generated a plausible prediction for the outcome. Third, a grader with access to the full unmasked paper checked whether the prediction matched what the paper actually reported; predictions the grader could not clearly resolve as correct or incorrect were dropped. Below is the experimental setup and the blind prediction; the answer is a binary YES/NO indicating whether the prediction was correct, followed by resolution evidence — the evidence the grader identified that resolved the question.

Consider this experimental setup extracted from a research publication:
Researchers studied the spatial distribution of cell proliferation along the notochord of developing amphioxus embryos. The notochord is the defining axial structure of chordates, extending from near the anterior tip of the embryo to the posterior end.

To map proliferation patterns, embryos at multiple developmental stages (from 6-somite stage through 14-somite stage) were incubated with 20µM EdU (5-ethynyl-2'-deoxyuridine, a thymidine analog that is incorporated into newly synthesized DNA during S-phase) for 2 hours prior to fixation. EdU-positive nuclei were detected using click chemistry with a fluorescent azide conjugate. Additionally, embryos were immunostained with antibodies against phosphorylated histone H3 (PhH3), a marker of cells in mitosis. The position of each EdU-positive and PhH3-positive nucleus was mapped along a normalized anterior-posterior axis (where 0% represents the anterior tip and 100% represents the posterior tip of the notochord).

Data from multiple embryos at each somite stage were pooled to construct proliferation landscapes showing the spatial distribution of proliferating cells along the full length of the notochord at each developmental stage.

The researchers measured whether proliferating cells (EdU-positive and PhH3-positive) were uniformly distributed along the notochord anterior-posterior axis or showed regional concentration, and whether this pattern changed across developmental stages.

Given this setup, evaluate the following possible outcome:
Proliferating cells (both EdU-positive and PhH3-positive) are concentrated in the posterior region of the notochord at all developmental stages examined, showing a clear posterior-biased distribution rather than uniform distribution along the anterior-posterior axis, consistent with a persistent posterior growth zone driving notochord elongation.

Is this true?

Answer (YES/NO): NO